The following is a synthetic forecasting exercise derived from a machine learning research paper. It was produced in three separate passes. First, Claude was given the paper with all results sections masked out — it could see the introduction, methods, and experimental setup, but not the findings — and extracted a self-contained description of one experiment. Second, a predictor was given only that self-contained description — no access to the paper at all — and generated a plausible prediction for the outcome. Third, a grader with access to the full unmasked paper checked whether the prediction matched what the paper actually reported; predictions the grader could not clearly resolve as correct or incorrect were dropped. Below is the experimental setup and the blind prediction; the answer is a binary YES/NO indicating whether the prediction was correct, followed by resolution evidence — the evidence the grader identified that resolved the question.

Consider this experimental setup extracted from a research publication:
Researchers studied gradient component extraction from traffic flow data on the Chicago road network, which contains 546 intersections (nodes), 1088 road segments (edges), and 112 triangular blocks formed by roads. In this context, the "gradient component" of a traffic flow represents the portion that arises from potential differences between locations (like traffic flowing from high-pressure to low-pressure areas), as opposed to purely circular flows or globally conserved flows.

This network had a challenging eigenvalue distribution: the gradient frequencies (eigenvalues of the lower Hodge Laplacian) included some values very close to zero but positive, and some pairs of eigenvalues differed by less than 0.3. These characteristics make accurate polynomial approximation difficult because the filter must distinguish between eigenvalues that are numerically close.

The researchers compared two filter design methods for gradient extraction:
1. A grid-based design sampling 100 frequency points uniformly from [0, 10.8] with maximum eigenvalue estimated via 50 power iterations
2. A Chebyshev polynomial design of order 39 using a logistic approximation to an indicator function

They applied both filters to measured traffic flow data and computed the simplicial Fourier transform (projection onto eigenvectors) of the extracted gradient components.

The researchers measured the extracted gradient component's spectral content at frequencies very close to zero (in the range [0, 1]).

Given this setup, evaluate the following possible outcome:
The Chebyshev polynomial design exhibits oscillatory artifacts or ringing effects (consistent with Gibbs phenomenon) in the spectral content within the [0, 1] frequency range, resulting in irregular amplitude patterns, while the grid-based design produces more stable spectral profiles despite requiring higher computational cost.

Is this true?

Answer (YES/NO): NO